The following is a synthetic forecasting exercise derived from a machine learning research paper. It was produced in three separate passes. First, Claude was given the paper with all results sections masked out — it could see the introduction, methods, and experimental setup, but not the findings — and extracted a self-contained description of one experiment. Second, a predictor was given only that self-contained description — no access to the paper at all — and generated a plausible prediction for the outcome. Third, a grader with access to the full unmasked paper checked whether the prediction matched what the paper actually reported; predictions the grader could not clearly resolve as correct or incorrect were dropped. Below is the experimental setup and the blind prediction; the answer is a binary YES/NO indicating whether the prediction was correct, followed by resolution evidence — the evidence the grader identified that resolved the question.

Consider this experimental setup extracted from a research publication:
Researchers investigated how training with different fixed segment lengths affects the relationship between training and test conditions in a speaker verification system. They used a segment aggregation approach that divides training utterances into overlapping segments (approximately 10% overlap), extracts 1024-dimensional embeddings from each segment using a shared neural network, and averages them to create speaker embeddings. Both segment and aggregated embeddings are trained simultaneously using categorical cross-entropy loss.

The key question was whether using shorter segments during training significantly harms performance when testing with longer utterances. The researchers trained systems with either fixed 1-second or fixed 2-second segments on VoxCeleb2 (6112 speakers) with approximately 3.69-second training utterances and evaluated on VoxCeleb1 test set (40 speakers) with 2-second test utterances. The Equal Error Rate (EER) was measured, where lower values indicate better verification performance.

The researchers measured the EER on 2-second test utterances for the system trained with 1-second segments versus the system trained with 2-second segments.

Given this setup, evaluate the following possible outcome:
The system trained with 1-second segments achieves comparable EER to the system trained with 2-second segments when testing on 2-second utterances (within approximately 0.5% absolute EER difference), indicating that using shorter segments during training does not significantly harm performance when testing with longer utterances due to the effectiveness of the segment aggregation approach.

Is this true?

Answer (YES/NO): YES